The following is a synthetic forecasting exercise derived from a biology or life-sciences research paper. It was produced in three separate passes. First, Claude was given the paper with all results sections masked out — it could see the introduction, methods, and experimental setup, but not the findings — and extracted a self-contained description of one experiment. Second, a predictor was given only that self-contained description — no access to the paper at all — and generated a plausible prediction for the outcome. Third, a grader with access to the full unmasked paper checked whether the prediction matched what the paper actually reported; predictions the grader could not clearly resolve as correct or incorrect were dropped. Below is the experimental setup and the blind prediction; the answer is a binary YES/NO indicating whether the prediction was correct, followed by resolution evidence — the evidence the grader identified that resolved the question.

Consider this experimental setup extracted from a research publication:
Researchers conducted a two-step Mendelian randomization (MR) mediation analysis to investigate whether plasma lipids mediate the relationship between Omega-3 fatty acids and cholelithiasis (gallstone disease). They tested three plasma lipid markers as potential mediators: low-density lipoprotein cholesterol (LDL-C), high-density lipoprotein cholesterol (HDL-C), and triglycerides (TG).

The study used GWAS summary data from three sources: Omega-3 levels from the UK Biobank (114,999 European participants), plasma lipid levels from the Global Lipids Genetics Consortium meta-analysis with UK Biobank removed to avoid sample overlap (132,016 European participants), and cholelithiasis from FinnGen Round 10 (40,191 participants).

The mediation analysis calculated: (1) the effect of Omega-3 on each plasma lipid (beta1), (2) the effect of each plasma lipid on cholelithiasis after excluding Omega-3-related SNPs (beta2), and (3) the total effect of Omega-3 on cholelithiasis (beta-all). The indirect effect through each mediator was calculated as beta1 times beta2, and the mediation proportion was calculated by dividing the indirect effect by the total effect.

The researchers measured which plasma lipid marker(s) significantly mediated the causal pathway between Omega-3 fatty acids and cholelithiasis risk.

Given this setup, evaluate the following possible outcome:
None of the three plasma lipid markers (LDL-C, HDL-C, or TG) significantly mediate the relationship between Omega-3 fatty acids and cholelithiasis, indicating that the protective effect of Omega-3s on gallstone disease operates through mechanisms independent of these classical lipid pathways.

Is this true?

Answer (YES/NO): NO